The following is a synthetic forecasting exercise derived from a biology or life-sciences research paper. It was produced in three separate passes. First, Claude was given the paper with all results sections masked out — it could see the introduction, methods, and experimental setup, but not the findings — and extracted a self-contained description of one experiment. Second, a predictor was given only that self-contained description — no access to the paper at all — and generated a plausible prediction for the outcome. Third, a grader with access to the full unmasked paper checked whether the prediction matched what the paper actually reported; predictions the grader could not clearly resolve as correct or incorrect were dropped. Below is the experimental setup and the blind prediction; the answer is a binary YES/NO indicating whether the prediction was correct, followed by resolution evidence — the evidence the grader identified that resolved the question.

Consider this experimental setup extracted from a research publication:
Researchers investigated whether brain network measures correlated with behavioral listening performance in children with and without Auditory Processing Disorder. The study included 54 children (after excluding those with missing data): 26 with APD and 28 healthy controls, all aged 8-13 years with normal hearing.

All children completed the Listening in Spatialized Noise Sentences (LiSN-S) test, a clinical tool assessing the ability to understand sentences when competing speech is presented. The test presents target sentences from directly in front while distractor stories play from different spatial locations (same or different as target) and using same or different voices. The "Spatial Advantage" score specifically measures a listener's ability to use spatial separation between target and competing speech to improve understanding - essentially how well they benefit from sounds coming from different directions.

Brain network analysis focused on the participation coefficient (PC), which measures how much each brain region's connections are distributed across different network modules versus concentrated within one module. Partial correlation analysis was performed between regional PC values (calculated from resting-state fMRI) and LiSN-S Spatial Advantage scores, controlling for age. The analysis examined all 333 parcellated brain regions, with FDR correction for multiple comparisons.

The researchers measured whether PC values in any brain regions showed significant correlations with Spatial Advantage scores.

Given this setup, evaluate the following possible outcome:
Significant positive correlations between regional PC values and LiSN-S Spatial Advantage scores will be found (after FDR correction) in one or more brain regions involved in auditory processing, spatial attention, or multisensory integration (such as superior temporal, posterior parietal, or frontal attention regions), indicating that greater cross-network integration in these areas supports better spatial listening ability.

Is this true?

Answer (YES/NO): NO